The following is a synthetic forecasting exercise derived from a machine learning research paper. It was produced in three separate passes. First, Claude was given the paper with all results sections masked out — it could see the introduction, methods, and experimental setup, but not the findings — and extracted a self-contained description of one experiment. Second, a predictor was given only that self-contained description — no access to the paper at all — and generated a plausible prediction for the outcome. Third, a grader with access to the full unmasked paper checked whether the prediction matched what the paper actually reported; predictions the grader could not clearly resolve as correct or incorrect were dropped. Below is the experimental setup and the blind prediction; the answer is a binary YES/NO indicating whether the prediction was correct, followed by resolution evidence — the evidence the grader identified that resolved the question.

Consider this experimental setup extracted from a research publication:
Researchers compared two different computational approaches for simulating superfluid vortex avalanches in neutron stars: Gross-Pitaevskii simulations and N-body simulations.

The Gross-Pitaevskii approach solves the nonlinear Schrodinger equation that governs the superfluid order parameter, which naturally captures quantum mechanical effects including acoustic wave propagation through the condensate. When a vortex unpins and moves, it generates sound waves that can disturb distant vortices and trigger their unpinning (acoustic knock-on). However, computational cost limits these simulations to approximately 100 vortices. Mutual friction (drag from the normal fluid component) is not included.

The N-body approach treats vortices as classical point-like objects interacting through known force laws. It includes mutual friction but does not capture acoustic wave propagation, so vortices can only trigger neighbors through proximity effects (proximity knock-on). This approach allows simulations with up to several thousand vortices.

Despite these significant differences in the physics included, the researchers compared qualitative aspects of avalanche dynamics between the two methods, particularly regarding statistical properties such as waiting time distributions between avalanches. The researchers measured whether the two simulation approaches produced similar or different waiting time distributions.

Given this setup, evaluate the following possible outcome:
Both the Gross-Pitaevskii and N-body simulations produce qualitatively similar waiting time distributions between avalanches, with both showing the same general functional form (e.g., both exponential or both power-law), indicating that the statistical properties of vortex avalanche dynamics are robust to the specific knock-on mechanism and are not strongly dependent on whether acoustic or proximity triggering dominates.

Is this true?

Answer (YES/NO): YES